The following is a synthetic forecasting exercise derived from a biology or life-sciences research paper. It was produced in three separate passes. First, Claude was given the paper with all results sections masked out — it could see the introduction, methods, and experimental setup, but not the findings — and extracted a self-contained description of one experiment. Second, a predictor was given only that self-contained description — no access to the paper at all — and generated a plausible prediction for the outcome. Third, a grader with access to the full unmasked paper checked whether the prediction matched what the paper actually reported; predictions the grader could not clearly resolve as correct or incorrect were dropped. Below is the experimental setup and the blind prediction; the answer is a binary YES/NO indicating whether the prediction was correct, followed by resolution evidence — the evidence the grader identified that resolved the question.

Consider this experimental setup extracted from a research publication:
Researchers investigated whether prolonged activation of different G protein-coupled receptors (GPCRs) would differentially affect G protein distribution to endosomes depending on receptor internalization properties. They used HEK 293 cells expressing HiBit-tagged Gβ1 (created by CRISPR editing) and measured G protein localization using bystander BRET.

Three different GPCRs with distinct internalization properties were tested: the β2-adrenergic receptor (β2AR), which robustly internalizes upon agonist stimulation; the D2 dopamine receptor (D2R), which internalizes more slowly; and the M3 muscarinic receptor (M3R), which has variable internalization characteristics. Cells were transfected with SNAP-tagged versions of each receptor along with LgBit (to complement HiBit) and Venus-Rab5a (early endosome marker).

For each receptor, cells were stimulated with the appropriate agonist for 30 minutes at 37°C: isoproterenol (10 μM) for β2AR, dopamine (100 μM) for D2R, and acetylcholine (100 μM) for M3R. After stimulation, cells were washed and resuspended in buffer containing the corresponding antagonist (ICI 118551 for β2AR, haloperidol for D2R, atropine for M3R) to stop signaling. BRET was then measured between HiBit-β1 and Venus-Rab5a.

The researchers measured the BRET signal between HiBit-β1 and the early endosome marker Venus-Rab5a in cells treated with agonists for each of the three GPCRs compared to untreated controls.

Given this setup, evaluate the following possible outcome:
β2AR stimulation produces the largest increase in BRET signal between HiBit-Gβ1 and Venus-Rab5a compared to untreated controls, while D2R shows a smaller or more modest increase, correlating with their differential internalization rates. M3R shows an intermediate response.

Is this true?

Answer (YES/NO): NO